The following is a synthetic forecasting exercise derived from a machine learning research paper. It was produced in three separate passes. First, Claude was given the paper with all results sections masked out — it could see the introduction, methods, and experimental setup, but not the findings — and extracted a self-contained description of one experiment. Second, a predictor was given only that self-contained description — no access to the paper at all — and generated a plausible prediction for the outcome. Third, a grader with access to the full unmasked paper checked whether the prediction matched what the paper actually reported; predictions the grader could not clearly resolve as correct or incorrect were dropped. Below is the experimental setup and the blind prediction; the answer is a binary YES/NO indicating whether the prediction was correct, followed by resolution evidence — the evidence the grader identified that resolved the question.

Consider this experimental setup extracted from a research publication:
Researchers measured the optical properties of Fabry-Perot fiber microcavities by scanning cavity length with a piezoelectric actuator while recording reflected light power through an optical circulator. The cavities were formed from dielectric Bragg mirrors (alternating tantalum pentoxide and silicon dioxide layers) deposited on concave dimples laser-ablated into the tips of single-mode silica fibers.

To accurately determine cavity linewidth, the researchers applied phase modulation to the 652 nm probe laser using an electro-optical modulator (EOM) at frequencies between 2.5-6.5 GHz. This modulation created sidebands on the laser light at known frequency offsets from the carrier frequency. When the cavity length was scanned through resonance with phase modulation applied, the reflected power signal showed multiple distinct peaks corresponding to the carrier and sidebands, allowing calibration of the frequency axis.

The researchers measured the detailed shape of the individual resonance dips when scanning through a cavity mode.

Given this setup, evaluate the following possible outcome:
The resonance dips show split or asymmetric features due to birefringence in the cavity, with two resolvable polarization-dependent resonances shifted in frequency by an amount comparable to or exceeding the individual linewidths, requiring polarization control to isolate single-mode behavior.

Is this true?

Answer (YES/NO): NO